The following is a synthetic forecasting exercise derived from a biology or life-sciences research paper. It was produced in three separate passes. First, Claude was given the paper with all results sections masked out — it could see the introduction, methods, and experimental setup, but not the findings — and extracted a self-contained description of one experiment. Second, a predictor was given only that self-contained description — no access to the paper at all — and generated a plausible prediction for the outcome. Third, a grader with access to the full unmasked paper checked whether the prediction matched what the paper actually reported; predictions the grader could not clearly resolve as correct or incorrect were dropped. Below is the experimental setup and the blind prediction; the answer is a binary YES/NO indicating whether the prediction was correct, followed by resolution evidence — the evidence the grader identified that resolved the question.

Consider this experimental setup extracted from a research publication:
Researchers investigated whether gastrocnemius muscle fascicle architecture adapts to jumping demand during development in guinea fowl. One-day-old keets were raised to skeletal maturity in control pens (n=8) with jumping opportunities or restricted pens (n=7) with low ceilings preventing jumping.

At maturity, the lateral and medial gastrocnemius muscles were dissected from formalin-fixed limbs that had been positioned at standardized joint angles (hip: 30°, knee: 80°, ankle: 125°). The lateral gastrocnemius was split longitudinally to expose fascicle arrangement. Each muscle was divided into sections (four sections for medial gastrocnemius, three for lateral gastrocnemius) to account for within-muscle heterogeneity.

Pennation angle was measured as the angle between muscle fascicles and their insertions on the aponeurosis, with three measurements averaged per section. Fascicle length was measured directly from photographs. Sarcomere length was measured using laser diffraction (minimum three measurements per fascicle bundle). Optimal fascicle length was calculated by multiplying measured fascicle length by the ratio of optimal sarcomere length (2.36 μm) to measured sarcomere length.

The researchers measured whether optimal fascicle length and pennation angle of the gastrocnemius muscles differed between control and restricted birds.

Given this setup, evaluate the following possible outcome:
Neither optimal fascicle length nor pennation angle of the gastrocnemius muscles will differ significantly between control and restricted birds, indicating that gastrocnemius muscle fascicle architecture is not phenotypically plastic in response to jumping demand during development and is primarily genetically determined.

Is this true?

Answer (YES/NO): YES